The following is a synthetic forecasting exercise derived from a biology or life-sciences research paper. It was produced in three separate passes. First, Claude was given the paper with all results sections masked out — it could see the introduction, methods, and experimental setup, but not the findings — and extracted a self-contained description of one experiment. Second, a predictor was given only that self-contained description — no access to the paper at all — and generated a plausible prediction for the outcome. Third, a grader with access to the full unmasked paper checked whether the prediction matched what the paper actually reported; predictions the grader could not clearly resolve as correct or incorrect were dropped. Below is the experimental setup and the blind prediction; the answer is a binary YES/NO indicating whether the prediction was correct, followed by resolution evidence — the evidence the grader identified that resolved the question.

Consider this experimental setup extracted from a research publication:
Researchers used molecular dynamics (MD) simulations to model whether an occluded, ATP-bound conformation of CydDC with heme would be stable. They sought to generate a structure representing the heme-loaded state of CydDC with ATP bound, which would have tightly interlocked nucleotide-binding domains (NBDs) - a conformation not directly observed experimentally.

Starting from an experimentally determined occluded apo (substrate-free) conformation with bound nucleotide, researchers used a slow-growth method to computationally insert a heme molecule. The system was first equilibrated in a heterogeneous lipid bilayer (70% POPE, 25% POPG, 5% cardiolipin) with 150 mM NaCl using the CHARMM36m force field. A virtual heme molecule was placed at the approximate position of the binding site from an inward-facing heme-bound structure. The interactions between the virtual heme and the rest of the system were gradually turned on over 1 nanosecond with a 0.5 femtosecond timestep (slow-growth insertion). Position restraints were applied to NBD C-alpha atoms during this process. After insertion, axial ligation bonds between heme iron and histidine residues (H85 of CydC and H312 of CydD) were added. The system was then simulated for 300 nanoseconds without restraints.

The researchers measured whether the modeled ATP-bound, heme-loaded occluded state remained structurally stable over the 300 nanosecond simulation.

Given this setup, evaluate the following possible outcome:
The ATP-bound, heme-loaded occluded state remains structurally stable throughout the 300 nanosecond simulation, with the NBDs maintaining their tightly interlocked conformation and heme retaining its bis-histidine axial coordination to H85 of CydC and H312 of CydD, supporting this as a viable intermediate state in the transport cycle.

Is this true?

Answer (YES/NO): YES